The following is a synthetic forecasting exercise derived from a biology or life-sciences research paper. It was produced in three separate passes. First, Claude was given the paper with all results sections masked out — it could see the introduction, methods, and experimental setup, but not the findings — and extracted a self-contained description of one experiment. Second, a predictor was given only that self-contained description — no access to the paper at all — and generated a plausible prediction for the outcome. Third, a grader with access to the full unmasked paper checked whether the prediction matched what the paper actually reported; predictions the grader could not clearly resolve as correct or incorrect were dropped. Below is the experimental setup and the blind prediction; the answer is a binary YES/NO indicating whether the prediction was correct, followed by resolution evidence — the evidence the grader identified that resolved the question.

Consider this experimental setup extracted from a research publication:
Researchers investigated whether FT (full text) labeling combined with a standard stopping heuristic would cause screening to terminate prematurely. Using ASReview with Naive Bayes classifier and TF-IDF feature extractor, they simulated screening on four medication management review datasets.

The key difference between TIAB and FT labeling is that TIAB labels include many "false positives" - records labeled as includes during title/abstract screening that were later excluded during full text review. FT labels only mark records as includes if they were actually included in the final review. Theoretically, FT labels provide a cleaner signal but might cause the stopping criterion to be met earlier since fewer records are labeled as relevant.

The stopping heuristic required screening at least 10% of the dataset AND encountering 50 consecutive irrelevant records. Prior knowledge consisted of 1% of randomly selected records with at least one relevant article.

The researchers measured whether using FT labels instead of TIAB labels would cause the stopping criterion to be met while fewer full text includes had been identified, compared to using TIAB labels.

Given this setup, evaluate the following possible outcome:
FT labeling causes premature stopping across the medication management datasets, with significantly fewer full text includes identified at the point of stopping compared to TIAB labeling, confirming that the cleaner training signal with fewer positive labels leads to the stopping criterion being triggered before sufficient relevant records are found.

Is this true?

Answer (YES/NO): NO